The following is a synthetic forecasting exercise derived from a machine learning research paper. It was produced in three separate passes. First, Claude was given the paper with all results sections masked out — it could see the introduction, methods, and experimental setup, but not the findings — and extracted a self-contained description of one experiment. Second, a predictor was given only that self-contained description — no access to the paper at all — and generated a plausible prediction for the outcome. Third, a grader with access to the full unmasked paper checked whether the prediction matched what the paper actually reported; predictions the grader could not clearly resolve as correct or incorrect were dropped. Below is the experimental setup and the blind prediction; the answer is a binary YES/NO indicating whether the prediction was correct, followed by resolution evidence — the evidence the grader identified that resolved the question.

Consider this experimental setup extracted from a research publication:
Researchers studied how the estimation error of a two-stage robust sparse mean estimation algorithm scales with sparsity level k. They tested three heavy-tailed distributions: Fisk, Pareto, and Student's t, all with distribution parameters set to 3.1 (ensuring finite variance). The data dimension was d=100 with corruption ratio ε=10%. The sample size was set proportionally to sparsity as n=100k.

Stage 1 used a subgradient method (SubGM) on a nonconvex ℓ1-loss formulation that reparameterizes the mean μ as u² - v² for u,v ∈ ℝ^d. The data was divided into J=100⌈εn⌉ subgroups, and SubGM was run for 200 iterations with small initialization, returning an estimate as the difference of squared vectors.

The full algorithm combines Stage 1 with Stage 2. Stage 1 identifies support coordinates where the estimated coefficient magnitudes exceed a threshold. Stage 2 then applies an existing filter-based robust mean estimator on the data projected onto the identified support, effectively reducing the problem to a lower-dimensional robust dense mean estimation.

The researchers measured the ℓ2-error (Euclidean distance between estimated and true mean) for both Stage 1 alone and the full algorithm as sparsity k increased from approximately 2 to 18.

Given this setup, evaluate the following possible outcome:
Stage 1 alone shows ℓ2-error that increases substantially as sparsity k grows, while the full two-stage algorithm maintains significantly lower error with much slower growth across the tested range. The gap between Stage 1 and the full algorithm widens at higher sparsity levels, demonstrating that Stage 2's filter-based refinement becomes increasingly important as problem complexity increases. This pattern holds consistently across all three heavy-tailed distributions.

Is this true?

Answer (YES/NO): NO